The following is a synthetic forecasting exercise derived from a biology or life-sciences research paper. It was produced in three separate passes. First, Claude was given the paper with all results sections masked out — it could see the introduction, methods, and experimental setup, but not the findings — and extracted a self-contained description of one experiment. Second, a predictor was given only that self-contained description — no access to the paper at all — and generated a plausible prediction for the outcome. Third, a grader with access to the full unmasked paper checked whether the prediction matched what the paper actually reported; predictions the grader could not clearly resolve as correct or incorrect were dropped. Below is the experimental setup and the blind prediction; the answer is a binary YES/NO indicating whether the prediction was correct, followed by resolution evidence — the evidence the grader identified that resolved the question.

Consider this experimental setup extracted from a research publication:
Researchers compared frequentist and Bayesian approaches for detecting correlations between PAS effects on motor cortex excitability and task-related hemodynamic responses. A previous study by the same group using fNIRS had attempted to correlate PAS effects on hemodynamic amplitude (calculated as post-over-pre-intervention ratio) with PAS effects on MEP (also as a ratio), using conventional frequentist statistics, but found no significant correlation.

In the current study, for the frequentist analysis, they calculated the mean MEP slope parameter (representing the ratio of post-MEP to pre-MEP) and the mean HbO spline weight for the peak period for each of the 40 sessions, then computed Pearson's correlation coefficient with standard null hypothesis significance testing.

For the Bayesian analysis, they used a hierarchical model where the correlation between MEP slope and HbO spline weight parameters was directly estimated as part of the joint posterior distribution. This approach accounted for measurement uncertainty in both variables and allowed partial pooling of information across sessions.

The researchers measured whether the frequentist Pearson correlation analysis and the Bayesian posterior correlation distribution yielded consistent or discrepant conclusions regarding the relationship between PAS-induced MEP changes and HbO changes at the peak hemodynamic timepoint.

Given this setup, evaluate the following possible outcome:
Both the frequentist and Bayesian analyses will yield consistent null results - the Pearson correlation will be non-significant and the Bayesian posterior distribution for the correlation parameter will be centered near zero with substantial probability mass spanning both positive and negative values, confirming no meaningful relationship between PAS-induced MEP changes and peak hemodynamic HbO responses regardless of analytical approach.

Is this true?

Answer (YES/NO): NO